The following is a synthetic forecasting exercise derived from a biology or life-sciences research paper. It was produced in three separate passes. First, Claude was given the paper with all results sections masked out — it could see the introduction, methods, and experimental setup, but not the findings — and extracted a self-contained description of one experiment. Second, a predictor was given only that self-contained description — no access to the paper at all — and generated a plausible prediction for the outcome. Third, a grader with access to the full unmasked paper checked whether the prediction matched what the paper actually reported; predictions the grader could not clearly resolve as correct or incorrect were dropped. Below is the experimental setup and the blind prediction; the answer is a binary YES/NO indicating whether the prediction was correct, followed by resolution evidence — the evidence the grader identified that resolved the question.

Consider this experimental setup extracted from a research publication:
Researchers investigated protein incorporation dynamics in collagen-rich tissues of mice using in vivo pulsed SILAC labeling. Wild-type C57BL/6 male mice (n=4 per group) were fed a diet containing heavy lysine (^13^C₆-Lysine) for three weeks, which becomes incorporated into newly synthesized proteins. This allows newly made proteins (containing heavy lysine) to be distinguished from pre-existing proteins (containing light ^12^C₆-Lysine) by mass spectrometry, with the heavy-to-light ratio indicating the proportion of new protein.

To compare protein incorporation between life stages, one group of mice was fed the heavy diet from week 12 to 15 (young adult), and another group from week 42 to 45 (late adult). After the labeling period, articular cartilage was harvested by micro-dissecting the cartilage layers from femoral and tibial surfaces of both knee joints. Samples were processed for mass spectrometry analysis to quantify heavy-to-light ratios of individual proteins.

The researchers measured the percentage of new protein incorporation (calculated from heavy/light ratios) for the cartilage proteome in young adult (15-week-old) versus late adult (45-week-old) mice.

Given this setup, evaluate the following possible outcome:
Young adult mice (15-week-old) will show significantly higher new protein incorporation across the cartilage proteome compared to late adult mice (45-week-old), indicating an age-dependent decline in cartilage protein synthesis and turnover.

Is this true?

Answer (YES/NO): YES